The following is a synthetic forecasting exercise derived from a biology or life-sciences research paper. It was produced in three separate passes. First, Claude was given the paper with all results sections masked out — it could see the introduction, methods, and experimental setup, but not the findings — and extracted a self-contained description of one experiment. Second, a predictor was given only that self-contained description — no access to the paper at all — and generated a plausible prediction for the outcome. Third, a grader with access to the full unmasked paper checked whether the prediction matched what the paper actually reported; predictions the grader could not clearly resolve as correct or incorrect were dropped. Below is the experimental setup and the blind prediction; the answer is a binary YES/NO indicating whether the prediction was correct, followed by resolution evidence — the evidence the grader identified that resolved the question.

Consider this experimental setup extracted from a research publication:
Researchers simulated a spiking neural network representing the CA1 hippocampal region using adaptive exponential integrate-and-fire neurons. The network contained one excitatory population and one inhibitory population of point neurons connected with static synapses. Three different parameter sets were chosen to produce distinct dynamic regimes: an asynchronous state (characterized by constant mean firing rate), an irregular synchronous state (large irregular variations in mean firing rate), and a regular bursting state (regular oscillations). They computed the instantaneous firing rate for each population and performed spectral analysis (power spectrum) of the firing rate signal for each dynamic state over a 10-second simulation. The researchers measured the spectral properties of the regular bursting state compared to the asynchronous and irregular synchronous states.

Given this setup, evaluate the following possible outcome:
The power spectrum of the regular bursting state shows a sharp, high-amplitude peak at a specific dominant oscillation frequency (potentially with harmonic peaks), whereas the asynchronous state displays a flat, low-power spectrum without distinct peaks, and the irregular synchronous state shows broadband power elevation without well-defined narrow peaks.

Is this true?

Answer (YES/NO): NO